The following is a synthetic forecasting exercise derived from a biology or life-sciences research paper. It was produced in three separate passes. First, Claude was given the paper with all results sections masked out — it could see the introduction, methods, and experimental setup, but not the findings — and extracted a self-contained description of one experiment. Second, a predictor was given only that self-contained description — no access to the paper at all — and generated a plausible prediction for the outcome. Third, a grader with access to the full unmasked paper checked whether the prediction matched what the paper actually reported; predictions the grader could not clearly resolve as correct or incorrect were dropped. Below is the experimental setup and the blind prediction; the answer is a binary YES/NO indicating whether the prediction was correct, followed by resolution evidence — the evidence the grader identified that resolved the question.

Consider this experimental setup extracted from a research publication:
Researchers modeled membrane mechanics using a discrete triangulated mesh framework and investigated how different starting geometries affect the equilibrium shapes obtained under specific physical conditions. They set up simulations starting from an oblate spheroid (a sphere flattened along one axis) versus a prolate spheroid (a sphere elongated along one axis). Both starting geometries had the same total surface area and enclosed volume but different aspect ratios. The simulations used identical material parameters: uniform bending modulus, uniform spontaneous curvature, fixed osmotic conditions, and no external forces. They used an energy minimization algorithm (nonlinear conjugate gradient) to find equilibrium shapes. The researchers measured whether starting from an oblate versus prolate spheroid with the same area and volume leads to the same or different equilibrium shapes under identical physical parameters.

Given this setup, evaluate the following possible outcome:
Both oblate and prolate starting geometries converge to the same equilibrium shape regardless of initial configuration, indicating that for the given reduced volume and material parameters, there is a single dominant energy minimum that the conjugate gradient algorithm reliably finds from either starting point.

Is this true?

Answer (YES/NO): NO